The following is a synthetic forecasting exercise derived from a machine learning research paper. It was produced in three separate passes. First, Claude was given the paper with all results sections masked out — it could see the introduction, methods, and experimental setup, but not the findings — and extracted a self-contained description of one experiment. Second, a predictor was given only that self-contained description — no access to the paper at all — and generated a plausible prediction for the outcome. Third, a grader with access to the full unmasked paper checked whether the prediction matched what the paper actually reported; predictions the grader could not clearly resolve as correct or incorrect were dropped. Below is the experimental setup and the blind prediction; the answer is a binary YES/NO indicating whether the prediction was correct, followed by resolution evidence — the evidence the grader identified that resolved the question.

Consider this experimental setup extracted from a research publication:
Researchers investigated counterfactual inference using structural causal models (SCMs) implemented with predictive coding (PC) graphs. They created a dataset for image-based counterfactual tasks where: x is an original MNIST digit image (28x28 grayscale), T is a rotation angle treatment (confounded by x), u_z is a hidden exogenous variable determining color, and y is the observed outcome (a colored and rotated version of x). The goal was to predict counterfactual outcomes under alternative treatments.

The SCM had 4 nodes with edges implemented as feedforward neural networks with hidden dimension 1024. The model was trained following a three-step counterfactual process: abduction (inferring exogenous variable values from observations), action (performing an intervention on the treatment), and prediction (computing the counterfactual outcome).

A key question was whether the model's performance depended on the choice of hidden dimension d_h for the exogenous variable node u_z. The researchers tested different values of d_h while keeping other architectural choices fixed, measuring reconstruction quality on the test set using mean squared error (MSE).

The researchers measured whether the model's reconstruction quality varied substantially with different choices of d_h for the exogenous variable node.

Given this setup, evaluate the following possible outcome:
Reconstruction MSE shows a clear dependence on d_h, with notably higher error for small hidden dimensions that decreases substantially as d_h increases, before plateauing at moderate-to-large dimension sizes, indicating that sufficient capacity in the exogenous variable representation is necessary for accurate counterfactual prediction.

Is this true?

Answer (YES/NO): NO